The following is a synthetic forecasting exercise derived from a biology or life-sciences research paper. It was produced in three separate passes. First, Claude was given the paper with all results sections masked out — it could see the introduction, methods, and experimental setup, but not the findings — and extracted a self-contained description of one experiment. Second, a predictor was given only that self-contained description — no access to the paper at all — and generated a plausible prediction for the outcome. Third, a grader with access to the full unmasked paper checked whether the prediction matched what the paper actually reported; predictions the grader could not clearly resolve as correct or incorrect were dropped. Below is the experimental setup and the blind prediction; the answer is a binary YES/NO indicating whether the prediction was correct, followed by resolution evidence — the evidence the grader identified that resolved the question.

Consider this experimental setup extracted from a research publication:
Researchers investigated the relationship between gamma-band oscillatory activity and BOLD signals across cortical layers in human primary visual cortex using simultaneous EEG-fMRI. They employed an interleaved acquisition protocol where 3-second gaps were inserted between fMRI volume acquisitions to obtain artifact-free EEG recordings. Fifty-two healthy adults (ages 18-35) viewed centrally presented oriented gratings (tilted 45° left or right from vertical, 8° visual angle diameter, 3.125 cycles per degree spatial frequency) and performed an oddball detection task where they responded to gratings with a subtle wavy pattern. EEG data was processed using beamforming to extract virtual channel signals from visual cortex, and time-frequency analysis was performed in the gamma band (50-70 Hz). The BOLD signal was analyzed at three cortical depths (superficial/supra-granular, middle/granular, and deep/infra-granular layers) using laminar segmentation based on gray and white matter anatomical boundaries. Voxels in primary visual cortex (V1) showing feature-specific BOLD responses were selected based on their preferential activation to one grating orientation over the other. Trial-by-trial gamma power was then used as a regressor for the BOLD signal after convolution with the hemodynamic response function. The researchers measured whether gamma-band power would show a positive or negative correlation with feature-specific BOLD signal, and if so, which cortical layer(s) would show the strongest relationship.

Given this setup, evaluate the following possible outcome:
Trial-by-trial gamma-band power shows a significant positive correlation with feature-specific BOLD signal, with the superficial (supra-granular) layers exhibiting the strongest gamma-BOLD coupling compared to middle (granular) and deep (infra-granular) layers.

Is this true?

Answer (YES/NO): NO